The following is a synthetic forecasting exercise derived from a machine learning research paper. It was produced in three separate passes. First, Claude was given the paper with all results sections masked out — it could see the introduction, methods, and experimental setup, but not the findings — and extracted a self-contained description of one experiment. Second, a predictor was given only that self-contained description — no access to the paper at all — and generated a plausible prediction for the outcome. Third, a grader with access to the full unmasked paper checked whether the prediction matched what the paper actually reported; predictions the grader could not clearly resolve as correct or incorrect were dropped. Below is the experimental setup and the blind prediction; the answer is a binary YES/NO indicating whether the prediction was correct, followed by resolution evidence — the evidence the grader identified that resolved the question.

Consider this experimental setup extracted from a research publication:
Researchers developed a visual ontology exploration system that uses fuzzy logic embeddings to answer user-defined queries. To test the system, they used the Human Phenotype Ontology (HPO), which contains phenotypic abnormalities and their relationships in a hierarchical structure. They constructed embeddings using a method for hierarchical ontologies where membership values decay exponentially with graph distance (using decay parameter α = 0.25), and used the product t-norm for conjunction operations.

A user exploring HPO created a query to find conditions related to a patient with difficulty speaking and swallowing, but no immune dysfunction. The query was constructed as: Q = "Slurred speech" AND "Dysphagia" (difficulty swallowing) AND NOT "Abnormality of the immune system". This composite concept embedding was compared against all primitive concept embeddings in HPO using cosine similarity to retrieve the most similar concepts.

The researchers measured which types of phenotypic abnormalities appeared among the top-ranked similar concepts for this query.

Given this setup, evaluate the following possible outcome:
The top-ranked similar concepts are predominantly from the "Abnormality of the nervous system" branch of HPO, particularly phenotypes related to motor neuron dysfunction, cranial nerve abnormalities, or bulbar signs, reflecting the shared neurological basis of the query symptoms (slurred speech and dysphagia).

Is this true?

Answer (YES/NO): NO